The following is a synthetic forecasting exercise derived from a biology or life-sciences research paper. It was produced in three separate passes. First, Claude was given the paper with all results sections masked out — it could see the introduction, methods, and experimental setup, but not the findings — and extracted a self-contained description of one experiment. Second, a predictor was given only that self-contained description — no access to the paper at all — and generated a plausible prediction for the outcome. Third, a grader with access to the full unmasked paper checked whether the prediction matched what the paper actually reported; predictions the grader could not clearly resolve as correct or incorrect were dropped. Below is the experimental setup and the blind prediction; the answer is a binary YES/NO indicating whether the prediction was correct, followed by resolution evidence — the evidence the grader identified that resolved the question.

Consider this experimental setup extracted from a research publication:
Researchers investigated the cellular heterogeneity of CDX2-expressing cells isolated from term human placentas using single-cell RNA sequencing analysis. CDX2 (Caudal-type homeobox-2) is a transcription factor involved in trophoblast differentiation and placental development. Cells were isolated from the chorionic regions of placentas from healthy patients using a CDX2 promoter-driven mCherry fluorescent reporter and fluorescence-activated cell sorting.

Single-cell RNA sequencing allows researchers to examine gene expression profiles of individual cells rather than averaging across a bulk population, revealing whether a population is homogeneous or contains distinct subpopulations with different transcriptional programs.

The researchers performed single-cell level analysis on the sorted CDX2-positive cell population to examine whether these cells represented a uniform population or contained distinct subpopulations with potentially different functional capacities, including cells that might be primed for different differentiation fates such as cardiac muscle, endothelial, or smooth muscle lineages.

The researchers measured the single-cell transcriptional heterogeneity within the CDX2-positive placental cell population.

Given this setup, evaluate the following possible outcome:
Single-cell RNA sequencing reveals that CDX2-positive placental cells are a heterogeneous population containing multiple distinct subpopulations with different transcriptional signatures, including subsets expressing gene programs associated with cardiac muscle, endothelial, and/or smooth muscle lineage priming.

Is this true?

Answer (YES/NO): YES